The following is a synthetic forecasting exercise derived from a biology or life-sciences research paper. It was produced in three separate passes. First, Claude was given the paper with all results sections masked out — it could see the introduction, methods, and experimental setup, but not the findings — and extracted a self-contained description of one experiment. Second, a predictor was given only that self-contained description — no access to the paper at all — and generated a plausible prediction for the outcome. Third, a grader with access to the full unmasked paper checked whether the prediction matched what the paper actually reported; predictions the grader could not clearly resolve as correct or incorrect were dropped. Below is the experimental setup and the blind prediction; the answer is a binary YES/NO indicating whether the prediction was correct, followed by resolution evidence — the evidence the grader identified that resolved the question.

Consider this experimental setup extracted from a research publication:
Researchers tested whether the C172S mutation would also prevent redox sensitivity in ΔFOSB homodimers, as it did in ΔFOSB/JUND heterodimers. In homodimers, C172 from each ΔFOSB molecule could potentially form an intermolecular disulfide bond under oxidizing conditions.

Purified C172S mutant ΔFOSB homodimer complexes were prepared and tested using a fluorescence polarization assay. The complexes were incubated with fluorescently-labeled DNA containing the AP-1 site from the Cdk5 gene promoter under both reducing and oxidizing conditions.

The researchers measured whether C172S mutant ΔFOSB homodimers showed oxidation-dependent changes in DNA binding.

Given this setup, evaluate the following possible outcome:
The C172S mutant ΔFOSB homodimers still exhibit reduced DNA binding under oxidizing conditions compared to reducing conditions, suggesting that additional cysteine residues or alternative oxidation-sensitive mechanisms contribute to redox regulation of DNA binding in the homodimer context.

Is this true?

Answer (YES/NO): NO